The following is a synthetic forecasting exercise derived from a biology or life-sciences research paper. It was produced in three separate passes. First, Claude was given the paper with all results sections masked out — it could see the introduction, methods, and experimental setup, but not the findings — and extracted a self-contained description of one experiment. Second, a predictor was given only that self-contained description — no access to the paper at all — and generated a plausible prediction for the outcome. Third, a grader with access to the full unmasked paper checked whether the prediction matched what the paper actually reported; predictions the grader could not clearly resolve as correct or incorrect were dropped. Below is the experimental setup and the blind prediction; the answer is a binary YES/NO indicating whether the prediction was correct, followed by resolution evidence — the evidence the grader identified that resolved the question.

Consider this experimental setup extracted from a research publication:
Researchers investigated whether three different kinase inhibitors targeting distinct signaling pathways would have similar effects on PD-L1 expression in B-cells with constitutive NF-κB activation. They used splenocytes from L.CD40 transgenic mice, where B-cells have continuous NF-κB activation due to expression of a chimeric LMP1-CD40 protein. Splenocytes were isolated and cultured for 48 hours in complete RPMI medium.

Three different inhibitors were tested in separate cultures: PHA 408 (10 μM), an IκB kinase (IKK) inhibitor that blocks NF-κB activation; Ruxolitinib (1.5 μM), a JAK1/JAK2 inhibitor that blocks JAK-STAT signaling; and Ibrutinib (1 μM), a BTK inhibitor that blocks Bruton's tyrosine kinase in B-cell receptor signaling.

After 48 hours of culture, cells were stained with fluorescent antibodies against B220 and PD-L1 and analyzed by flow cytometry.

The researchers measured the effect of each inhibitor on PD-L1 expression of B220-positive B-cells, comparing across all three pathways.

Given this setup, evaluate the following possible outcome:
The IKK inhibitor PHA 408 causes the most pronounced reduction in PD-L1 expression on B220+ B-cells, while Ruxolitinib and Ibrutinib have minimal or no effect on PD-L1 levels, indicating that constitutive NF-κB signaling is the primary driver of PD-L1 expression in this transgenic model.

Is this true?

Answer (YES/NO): NO